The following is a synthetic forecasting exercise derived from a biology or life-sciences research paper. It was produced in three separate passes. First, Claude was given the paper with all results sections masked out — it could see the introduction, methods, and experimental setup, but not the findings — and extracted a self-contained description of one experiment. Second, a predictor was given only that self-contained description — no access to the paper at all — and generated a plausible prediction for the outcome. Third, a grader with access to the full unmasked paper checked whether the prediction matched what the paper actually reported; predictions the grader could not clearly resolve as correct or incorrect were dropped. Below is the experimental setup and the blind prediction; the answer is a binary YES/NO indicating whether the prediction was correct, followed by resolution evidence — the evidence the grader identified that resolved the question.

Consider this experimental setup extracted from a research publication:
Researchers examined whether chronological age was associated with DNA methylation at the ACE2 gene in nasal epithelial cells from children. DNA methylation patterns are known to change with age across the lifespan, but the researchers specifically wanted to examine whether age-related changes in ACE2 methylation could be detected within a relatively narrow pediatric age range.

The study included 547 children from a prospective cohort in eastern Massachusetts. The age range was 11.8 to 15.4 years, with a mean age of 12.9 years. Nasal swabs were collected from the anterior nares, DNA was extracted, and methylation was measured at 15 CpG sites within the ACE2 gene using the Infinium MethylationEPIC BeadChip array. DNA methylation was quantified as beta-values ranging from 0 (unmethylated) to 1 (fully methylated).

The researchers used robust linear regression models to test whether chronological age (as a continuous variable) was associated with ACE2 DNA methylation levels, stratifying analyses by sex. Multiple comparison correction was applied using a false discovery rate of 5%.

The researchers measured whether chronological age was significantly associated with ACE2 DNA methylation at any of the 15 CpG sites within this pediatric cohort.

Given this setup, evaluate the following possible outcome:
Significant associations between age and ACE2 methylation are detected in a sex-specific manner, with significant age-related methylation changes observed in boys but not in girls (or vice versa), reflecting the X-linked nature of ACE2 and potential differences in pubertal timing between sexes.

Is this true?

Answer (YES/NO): NO